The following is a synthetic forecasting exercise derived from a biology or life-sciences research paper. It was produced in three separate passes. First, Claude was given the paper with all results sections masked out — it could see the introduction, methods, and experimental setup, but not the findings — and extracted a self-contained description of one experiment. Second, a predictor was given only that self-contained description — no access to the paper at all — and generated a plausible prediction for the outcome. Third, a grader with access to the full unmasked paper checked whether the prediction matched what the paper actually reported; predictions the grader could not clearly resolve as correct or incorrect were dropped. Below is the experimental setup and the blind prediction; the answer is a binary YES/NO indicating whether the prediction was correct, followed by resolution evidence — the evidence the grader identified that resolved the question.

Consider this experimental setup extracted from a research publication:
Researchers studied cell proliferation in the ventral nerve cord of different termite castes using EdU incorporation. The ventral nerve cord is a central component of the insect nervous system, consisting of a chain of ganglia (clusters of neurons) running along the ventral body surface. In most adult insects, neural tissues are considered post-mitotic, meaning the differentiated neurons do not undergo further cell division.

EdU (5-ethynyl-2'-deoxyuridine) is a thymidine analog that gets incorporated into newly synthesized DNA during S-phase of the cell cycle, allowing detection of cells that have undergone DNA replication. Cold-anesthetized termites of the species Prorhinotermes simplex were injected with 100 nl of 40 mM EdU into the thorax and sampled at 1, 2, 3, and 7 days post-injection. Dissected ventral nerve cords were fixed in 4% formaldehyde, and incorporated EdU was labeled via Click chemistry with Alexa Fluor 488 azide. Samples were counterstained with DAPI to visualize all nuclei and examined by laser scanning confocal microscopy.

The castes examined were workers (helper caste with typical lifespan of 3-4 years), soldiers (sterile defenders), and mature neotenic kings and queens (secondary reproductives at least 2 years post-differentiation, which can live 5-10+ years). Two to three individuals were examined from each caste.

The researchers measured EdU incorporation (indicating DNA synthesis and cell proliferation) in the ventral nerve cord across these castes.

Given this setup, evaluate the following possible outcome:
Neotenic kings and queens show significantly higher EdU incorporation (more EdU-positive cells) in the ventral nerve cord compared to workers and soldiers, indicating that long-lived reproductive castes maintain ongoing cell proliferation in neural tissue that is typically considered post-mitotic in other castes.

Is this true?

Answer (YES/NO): NO